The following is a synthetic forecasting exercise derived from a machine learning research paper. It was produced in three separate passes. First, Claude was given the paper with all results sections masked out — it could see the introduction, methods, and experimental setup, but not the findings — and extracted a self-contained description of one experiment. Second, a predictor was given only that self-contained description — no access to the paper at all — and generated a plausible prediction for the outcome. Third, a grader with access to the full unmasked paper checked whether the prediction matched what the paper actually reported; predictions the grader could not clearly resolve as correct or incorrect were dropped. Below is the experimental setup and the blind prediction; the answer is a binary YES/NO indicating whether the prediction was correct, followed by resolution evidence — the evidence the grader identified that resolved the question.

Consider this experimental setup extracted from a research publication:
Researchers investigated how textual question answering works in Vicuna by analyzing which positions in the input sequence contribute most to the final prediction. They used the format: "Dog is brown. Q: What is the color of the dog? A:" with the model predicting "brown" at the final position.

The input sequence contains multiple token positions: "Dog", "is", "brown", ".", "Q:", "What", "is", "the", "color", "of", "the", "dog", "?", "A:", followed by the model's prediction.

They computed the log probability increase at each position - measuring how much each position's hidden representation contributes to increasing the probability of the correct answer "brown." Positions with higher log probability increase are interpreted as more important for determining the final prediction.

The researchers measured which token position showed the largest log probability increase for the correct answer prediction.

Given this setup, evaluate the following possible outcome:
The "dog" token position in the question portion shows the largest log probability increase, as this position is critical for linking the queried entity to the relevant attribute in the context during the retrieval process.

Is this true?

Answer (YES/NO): NO